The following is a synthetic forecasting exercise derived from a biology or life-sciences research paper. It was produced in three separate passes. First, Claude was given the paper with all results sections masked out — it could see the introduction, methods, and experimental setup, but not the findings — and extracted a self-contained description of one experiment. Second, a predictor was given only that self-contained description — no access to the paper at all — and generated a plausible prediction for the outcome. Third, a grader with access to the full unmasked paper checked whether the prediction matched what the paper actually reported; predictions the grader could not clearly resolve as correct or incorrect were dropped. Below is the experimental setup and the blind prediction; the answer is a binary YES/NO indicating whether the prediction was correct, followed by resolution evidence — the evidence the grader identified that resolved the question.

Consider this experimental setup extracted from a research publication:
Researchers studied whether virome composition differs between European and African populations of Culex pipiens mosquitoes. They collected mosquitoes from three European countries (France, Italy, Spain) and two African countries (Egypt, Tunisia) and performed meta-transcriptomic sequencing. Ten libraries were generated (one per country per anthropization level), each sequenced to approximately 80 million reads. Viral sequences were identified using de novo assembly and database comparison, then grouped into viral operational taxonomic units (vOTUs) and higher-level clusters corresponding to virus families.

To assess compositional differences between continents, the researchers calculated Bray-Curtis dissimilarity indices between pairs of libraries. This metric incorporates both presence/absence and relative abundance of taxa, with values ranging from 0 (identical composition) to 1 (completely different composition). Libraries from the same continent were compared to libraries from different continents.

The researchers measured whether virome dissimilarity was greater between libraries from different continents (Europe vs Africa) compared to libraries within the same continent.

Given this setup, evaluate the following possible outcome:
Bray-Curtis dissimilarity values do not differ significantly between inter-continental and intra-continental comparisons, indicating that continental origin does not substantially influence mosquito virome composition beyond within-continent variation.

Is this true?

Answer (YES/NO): NO